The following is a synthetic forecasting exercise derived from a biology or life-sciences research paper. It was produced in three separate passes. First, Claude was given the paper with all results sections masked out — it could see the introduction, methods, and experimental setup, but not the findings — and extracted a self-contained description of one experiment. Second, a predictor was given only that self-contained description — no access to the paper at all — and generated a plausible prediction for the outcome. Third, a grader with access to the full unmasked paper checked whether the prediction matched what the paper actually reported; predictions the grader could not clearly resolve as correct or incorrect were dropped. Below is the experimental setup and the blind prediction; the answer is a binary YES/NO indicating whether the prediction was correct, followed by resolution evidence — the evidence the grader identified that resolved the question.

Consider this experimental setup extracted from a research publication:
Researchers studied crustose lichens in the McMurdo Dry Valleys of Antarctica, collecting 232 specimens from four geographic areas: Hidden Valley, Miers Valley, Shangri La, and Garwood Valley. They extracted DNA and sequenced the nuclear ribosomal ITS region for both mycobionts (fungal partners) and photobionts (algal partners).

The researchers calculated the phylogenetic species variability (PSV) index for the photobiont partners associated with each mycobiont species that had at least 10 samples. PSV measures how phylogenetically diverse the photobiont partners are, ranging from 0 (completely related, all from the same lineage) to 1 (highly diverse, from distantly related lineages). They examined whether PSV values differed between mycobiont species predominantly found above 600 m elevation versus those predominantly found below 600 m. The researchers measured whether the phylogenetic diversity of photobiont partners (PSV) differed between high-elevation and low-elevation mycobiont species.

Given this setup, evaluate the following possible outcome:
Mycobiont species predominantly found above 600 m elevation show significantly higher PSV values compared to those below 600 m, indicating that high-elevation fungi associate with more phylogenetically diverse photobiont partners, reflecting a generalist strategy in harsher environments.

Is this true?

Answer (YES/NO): YES